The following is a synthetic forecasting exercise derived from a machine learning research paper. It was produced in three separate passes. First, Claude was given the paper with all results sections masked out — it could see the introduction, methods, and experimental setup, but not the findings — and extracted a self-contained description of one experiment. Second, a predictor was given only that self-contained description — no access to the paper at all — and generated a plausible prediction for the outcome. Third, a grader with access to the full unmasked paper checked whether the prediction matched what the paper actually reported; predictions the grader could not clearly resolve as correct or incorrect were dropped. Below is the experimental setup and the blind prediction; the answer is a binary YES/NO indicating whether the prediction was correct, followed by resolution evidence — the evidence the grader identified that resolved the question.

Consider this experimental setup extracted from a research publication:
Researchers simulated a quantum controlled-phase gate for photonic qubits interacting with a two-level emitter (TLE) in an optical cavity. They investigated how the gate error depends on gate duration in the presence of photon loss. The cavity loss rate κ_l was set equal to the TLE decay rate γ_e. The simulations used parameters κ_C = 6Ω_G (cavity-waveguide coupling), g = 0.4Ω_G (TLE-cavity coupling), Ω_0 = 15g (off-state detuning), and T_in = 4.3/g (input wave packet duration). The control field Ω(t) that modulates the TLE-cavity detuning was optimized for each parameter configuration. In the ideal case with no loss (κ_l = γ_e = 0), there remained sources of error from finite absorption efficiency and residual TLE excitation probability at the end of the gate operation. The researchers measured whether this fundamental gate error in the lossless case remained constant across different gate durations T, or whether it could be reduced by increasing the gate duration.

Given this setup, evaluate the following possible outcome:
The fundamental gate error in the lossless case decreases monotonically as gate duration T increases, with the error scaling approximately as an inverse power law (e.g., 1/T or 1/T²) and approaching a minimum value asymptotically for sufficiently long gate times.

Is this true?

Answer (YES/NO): NO